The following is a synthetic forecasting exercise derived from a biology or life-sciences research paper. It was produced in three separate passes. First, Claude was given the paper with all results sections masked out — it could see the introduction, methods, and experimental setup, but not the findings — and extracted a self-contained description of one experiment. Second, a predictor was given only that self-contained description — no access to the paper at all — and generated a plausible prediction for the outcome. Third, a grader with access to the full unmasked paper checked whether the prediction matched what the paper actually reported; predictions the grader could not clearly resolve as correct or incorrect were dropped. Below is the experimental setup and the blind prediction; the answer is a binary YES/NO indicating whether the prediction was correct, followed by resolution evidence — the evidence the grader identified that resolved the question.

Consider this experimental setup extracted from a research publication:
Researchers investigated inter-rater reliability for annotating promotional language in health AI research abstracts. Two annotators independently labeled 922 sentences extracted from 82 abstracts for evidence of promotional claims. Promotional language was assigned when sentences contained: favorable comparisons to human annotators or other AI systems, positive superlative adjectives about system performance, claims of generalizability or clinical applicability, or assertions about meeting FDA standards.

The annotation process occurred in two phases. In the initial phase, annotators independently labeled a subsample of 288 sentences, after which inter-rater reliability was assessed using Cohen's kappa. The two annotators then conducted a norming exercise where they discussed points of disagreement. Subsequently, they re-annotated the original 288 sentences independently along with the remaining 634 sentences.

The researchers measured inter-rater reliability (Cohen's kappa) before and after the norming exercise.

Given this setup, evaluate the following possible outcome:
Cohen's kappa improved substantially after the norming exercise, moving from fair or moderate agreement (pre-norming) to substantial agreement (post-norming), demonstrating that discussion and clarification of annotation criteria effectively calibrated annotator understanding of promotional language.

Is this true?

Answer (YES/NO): NO